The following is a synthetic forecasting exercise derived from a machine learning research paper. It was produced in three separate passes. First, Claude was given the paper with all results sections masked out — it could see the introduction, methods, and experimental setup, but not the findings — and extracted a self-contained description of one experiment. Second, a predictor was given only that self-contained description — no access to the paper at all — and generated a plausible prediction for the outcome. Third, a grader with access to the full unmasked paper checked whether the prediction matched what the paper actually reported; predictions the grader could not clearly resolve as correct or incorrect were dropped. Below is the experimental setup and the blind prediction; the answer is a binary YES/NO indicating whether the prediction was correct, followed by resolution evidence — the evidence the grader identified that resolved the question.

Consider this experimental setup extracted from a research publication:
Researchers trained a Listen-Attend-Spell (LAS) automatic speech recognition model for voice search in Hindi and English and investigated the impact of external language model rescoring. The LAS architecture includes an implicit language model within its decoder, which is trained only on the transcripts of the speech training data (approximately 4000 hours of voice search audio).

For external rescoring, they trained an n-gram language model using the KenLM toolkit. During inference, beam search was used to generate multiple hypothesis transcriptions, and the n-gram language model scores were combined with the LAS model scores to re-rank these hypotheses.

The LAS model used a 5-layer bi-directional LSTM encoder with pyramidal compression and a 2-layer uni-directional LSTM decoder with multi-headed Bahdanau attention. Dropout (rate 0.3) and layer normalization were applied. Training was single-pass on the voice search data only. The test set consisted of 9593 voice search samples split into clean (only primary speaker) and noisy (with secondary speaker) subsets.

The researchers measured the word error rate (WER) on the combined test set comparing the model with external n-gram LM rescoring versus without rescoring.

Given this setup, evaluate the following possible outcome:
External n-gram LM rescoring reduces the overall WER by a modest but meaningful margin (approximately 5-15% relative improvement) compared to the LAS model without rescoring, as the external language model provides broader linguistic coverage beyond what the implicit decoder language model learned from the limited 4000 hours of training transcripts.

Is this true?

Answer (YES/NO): NO